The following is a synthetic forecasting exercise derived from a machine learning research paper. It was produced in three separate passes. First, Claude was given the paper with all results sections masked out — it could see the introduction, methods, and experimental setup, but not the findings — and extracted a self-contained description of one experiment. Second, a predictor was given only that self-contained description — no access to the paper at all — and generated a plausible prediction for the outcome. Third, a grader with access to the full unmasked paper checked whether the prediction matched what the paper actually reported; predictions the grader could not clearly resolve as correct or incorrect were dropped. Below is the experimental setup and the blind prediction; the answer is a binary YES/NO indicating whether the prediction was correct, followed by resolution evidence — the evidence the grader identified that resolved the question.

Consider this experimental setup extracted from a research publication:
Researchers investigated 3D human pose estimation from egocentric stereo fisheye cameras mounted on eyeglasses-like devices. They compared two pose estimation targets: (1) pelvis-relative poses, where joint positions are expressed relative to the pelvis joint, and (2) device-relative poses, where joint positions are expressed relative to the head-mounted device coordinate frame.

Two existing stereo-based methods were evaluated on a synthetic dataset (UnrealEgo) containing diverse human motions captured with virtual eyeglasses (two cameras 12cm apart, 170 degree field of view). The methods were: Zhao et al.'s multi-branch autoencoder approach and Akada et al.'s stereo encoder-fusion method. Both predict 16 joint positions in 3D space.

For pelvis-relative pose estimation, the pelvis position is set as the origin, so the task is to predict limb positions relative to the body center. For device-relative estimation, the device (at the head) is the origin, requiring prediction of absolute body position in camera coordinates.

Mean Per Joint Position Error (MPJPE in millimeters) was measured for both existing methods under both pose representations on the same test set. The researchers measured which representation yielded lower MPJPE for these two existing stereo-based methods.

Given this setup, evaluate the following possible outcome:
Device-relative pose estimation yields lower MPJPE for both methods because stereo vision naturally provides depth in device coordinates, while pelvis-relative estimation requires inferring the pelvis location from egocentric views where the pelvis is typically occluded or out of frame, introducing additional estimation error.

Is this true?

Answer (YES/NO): NO